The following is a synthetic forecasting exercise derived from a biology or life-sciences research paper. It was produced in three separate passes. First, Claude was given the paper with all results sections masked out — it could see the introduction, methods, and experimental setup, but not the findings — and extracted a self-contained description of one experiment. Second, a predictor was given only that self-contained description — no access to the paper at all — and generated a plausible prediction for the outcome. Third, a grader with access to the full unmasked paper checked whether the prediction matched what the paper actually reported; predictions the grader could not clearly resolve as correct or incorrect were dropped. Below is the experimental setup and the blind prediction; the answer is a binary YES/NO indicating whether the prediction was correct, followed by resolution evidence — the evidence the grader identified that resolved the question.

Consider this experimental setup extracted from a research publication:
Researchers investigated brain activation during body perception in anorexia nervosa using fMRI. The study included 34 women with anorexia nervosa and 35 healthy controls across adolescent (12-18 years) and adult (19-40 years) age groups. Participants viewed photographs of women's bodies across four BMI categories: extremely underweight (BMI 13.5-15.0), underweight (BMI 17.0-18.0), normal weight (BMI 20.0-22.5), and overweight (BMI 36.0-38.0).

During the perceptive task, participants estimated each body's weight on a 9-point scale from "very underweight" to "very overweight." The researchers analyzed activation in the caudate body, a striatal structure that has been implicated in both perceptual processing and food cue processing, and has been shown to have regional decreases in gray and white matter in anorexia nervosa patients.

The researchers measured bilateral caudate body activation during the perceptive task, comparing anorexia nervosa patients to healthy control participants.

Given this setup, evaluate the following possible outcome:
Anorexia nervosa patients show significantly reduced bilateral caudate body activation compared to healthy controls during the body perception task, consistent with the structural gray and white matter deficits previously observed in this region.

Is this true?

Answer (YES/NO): YES